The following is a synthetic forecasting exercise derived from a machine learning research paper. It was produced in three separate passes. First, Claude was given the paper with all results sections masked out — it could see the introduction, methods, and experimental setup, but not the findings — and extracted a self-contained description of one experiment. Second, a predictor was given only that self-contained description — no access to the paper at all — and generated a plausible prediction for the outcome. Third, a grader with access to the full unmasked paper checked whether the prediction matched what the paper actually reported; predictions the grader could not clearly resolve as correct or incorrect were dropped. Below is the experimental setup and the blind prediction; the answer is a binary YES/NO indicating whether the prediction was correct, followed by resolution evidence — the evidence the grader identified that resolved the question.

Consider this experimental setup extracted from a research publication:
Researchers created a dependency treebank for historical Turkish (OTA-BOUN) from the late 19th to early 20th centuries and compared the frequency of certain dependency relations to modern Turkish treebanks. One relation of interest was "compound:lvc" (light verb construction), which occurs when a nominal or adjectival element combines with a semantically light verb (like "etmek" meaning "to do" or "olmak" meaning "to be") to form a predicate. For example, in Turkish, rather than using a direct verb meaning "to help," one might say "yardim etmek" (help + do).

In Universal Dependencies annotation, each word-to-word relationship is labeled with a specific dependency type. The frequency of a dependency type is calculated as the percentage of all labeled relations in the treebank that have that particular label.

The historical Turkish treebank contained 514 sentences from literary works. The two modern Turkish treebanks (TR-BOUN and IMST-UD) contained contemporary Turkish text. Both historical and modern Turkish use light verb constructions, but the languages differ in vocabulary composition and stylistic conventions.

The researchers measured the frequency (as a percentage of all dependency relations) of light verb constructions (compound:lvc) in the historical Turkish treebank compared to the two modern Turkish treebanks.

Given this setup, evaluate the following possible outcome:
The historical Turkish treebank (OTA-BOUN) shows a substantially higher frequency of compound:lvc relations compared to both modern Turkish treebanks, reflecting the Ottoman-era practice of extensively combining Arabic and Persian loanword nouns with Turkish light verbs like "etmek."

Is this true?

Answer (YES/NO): YES